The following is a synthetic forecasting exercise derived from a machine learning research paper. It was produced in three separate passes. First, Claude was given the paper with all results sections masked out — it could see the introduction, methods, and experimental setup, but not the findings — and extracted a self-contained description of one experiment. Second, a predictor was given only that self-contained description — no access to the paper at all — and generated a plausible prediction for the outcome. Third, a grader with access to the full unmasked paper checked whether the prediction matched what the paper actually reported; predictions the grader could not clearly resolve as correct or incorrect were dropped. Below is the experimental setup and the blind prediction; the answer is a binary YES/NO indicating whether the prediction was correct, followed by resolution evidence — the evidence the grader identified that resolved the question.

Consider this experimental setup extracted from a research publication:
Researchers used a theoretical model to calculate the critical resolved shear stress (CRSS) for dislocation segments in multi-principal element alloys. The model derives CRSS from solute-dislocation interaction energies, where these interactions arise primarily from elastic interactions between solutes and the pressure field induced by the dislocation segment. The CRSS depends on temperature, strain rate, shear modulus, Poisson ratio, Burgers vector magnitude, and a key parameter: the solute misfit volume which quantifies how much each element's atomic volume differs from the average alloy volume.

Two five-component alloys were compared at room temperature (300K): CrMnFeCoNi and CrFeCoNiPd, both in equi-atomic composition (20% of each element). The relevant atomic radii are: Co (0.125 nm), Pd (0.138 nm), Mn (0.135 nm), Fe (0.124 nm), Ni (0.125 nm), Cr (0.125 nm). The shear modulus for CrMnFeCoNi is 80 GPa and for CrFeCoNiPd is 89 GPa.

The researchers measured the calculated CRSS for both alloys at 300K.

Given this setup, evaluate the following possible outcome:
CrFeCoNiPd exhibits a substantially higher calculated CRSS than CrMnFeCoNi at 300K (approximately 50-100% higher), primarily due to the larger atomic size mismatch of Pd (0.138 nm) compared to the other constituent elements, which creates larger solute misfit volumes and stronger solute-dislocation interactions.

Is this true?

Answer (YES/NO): YES